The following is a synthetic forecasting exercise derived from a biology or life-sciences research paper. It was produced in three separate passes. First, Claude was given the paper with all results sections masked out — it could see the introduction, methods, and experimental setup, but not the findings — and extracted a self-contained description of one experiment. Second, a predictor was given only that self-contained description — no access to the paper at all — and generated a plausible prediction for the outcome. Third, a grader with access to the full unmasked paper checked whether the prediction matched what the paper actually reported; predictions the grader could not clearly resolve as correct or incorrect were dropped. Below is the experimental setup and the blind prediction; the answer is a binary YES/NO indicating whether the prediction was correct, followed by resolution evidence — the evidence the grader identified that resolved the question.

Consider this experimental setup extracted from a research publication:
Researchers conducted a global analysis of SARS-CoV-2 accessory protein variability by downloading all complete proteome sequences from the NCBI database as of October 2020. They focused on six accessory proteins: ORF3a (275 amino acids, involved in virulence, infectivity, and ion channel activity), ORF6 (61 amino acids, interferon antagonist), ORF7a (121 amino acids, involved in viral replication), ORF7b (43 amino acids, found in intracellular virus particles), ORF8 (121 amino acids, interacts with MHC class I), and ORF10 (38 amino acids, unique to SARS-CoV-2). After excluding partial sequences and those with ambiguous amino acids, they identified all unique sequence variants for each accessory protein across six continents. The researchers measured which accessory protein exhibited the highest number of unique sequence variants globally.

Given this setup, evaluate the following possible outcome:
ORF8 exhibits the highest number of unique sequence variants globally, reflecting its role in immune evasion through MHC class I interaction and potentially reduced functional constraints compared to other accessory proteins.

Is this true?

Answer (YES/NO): NO